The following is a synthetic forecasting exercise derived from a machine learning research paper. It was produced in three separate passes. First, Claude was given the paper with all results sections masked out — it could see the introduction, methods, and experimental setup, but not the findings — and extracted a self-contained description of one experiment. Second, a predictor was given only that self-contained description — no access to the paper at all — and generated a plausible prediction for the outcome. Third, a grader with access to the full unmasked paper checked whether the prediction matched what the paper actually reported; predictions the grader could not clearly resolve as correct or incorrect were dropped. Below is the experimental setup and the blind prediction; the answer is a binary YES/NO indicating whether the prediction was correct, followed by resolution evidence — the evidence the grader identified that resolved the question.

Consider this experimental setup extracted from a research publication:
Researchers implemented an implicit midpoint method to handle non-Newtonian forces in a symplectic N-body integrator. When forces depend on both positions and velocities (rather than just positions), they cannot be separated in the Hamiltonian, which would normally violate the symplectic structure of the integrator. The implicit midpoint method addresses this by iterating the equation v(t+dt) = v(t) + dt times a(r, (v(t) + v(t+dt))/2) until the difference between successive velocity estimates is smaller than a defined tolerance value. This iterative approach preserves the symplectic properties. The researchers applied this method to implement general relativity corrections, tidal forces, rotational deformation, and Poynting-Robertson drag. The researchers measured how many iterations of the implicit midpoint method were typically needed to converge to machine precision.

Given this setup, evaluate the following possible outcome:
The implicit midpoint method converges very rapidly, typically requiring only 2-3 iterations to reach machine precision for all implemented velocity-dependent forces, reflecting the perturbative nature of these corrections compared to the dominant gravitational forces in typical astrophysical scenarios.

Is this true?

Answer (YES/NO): NO